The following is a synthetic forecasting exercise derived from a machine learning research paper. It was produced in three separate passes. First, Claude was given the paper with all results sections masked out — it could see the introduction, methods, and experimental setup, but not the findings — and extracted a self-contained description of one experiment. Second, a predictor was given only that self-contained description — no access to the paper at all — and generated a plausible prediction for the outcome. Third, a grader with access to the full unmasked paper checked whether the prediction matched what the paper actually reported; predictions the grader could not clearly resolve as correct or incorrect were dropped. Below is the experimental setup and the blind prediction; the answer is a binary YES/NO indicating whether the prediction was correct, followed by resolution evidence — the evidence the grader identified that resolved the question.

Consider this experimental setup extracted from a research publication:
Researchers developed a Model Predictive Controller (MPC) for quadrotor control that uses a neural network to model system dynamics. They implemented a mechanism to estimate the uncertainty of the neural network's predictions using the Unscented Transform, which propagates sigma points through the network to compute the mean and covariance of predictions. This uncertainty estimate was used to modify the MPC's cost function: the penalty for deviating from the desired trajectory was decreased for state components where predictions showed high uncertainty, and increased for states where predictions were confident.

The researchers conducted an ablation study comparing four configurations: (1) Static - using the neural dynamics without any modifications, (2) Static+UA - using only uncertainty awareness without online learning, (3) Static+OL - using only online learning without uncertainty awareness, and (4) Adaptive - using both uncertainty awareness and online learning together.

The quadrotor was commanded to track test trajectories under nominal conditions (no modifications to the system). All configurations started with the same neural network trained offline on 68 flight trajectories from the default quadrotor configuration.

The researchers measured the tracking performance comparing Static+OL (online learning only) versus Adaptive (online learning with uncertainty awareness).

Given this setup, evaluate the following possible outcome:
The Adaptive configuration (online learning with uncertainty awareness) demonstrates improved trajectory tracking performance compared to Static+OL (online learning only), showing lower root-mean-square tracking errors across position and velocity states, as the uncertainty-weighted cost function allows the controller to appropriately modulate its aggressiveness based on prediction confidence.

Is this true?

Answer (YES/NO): YES